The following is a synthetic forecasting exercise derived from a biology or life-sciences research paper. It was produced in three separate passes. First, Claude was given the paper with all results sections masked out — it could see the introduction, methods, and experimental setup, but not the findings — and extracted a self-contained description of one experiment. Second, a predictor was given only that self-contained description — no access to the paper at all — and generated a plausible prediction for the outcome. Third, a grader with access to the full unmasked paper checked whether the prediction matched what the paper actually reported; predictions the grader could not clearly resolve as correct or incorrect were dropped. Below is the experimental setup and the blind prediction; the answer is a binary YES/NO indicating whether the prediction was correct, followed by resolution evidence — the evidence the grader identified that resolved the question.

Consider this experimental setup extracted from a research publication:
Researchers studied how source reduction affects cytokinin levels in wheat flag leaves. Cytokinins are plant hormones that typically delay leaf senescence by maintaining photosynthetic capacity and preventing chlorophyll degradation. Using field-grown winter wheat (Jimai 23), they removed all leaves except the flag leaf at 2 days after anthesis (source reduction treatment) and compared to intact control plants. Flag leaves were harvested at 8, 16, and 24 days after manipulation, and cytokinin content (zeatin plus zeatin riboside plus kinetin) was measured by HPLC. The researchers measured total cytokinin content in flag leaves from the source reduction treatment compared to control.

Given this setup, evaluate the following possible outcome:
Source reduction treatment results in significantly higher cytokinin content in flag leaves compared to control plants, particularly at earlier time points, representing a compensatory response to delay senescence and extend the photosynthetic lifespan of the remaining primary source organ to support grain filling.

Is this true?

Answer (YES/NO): NO